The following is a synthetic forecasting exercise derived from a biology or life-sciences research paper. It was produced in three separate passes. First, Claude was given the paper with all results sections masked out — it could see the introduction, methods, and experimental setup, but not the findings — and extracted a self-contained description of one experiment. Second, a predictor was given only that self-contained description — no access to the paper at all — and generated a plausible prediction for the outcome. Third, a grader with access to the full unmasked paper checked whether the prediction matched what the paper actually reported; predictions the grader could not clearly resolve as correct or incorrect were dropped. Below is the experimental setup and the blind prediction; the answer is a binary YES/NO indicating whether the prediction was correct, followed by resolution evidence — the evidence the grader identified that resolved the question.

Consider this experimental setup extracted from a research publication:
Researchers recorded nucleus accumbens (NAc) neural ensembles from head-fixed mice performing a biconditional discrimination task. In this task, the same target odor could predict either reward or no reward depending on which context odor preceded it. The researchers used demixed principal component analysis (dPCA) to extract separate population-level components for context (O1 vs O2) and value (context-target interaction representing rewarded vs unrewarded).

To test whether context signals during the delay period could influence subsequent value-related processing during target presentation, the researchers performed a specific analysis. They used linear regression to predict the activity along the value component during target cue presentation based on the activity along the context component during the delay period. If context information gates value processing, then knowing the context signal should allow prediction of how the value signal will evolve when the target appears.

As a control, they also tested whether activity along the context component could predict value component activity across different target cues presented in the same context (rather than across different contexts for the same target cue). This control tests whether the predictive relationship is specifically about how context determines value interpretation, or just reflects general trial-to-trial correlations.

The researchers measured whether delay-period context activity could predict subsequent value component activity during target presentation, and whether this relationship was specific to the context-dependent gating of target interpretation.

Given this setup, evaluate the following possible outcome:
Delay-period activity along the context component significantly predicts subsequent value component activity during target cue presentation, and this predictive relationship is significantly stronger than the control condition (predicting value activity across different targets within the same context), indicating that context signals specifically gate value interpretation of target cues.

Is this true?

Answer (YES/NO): YES